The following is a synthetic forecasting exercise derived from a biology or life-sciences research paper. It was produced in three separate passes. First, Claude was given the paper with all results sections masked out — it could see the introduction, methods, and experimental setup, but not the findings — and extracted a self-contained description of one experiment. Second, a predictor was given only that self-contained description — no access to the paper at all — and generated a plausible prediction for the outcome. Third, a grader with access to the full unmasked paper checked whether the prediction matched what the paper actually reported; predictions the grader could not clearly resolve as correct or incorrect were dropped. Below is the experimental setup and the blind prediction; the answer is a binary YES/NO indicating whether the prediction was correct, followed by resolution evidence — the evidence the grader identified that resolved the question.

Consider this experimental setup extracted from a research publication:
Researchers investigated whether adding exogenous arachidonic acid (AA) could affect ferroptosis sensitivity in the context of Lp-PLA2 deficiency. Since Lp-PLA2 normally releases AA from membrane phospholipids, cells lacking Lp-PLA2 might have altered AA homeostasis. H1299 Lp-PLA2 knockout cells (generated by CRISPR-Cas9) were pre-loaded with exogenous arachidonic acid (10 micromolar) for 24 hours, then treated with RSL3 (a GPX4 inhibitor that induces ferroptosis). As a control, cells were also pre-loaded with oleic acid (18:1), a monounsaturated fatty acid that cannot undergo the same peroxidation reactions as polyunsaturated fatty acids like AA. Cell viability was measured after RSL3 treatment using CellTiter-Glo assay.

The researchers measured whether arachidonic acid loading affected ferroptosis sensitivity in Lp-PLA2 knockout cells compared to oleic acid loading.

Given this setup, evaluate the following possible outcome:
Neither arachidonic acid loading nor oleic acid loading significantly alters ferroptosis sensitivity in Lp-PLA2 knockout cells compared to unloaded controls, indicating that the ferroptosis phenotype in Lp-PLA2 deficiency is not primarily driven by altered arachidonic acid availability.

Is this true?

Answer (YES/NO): NO